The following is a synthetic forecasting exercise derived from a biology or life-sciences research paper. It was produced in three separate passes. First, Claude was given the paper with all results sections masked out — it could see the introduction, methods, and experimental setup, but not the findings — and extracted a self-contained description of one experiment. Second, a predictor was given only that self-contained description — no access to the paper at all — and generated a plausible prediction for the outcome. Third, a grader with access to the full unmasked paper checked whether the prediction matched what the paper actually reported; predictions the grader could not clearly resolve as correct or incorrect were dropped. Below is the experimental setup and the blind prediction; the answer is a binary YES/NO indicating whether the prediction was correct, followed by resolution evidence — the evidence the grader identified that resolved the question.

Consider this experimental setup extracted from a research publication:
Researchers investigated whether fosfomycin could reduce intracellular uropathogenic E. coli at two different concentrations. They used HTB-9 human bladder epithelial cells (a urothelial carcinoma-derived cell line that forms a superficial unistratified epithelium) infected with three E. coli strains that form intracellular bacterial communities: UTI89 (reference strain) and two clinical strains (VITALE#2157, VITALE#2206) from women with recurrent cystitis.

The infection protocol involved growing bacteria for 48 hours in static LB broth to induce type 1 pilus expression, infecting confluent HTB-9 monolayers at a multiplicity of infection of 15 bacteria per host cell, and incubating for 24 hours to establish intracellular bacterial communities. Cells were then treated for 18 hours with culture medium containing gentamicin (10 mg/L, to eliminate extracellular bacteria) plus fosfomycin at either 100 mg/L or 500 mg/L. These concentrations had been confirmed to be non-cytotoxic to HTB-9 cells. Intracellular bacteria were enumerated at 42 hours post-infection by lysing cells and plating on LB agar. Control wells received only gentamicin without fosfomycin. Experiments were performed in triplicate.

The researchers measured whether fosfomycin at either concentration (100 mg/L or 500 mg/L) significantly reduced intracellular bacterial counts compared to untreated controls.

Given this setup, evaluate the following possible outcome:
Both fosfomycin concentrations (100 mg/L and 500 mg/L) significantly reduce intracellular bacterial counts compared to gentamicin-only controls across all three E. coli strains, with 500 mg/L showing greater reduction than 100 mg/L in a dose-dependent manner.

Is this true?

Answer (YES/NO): NO